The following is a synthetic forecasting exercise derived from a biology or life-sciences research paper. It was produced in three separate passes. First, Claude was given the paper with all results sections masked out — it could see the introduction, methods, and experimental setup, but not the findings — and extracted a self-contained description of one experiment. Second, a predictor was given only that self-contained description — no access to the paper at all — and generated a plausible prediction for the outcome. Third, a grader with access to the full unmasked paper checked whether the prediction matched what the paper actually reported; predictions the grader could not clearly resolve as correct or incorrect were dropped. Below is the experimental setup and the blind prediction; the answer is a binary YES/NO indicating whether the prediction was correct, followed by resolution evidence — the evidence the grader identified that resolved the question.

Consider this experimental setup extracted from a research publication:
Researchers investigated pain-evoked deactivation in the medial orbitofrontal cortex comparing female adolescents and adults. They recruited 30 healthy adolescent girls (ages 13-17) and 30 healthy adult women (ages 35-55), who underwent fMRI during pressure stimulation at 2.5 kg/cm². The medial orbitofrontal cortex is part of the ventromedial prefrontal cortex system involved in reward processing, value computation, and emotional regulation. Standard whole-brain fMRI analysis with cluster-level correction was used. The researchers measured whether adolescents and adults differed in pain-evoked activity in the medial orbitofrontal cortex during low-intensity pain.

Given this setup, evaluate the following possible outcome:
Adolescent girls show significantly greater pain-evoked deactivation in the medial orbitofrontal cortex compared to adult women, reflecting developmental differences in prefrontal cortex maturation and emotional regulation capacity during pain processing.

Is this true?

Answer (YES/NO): YES